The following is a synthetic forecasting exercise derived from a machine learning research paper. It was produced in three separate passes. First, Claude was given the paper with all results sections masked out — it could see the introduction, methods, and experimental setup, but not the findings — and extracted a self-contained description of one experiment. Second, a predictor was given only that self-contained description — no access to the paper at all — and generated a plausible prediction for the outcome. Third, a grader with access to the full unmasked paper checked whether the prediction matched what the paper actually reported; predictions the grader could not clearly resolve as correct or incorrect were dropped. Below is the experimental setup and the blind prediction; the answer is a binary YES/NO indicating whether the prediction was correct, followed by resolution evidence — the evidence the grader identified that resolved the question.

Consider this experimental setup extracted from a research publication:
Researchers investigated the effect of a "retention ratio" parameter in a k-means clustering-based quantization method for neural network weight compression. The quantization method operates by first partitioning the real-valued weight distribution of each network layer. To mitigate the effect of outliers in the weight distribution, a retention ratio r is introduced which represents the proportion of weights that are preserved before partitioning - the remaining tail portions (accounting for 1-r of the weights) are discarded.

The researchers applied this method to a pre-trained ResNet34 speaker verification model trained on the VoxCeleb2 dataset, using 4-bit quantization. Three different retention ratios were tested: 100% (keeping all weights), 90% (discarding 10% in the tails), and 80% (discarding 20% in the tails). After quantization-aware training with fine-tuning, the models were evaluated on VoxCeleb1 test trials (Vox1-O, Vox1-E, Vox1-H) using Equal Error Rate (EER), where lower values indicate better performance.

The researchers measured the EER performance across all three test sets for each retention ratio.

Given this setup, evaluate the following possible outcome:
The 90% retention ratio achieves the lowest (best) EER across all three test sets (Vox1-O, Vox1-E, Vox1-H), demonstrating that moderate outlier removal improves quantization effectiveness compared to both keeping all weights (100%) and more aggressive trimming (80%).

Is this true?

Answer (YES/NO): NO